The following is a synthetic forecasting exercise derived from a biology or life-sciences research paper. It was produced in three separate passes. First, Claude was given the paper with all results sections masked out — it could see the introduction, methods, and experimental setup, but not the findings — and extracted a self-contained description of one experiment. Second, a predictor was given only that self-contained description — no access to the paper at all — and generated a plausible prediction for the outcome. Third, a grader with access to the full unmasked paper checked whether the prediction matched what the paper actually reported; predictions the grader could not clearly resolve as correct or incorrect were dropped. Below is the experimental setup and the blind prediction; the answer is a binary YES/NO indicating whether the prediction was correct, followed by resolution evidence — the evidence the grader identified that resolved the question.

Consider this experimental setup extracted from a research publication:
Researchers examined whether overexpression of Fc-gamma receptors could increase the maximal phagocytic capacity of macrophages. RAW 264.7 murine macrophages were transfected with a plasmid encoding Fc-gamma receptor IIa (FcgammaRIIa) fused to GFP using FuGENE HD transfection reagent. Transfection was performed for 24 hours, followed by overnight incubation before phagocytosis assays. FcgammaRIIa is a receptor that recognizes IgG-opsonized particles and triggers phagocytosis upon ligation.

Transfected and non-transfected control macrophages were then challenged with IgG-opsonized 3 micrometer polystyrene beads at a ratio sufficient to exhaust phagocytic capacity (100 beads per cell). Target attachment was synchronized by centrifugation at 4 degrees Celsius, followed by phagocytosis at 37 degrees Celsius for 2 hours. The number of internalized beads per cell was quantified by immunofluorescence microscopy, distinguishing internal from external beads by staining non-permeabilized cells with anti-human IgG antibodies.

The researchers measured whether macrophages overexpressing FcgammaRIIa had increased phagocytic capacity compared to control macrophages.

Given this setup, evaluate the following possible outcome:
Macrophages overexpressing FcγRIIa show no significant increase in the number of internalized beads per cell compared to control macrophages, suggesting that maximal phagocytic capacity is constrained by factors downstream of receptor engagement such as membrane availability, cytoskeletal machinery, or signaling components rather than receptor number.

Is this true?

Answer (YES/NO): YES